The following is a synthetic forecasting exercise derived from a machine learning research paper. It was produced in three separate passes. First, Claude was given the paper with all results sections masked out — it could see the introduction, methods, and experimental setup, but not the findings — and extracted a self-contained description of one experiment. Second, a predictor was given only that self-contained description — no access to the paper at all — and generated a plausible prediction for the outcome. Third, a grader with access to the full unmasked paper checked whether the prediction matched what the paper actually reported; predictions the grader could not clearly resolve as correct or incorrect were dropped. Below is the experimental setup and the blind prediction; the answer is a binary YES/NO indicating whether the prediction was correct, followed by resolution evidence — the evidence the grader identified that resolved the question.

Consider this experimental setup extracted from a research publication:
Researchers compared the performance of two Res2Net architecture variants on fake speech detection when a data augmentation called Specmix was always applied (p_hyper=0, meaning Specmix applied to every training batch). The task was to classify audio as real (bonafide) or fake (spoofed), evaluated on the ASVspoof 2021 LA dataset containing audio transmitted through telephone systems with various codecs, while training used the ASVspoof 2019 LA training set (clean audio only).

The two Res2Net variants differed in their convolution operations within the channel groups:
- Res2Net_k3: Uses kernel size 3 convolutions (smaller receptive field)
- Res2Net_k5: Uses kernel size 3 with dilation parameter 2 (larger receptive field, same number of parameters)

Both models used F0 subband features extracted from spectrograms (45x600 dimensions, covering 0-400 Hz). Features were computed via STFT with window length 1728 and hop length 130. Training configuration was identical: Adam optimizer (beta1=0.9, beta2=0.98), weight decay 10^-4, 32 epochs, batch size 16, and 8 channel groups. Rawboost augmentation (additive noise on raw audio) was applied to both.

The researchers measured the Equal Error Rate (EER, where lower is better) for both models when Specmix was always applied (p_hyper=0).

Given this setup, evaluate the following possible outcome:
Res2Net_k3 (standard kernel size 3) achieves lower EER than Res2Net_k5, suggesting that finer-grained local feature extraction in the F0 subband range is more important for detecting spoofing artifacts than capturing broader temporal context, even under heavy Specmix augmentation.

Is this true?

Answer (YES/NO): NO